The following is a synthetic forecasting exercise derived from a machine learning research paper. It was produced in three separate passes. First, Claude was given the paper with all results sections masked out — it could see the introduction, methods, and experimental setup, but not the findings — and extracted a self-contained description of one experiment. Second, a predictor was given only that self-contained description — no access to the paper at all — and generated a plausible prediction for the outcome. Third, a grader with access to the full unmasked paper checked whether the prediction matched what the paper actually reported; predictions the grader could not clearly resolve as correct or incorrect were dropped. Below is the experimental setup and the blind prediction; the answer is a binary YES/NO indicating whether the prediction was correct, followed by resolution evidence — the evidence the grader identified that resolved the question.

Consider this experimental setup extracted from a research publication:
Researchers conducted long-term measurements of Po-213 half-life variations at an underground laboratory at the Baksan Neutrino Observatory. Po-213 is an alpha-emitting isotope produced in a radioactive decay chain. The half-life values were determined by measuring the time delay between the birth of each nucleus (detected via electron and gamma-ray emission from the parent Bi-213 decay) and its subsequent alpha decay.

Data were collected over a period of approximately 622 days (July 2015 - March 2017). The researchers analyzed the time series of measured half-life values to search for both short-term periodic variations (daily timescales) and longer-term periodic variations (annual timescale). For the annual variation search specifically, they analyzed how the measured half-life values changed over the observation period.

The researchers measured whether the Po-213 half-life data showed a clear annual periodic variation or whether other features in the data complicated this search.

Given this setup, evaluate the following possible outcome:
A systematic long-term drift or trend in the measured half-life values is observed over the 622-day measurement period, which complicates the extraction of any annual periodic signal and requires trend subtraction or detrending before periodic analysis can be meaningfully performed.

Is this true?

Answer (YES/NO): YES